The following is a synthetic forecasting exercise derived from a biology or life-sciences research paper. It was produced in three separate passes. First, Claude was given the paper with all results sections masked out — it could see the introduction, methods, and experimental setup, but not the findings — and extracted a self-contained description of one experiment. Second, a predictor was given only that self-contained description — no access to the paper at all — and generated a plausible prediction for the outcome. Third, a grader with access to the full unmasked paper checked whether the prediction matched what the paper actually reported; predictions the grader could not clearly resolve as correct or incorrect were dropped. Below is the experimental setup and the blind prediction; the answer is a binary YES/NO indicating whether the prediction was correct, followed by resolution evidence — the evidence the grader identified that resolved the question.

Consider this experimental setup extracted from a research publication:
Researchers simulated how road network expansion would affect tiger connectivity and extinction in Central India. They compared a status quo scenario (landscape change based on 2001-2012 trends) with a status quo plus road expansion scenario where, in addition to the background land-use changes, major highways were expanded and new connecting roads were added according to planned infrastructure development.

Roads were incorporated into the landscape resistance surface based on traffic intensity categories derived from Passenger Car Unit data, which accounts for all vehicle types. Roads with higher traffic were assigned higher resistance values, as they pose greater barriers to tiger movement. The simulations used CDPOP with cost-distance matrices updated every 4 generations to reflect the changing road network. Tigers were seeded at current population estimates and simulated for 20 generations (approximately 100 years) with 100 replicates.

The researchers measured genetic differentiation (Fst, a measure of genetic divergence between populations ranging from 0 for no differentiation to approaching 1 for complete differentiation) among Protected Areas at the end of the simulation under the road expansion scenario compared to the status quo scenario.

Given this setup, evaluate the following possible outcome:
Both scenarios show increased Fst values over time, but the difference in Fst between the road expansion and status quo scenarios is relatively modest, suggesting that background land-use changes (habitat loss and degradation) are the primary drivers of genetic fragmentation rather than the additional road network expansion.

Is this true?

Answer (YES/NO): NO